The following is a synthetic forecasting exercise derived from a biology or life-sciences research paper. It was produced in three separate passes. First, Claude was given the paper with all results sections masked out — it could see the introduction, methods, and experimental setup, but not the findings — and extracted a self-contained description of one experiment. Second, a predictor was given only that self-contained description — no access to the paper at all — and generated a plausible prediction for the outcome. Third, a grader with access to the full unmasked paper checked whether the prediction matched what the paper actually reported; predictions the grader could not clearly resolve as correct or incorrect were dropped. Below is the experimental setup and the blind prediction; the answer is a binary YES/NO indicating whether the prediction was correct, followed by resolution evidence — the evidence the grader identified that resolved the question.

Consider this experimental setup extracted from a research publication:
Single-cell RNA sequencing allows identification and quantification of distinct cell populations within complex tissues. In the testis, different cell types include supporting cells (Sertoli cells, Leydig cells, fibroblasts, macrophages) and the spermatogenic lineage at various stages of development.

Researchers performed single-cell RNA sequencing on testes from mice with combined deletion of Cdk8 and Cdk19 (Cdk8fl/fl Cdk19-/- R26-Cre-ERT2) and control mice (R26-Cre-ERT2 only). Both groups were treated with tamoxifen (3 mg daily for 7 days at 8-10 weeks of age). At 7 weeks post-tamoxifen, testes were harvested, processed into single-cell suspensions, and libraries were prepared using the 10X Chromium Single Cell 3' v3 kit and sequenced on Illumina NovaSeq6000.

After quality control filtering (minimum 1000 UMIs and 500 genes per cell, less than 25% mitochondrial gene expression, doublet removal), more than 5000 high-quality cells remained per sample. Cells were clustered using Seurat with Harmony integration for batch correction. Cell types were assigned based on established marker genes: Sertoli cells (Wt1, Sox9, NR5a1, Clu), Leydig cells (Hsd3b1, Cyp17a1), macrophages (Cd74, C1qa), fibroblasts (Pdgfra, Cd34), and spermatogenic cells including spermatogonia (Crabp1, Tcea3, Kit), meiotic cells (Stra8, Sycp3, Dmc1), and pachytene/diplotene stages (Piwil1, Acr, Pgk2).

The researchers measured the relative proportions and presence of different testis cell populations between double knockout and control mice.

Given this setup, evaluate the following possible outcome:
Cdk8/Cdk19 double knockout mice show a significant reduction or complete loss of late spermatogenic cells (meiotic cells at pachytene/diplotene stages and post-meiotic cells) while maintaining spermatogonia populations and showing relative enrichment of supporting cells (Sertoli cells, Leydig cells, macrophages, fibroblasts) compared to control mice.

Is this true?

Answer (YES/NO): NO